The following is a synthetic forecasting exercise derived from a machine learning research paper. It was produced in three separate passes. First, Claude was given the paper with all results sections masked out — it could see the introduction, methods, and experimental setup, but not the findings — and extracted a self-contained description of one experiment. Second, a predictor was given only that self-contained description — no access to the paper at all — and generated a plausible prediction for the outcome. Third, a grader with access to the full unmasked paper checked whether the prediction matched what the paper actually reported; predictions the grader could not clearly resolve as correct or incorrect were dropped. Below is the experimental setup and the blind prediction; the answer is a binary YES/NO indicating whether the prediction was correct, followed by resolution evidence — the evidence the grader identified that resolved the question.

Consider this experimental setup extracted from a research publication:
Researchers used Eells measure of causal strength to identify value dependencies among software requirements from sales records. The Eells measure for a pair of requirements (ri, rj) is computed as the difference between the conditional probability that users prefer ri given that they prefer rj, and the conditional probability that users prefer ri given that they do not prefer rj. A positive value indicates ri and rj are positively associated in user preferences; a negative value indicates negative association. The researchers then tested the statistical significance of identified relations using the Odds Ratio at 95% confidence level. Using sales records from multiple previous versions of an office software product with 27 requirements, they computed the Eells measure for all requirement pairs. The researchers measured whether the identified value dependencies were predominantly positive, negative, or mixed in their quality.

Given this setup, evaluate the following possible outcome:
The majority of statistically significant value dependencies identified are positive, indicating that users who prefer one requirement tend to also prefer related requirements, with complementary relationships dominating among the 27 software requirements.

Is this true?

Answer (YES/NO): YES